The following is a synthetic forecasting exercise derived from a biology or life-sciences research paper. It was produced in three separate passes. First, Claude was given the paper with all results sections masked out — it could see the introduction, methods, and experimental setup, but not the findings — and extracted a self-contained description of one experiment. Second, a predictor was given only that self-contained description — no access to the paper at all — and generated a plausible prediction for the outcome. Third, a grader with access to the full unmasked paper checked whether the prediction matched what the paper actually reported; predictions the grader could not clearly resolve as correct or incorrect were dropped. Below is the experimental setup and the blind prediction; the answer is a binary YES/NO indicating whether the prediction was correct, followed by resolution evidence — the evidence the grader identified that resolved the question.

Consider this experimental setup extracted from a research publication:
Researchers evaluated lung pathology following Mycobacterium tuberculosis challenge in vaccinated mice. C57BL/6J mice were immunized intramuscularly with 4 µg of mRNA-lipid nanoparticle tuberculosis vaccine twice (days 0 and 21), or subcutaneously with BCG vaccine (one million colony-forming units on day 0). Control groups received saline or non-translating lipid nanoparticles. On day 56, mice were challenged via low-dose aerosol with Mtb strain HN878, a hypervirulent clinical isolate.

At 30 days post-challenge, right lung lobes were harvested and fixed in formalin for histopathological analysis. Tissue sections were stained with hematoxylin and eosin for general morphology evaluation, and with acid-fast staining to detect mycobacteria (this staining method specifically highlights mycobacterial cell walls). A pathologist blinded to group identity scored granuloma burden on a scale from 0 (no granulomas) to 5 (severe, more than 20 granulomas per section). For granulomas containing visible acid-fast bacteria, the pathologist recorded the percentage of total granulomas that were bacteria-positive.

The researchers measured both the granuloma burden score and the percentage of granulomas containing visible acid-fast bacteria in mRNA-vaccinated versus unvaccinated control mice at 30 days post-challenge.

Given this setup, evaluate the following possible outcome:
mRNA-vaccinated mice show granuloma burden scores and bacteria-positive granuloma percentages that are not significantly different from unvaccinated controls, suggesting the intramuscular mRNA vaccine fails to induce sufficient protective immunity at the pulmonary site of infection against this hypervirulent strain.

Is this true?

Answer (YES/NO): NO